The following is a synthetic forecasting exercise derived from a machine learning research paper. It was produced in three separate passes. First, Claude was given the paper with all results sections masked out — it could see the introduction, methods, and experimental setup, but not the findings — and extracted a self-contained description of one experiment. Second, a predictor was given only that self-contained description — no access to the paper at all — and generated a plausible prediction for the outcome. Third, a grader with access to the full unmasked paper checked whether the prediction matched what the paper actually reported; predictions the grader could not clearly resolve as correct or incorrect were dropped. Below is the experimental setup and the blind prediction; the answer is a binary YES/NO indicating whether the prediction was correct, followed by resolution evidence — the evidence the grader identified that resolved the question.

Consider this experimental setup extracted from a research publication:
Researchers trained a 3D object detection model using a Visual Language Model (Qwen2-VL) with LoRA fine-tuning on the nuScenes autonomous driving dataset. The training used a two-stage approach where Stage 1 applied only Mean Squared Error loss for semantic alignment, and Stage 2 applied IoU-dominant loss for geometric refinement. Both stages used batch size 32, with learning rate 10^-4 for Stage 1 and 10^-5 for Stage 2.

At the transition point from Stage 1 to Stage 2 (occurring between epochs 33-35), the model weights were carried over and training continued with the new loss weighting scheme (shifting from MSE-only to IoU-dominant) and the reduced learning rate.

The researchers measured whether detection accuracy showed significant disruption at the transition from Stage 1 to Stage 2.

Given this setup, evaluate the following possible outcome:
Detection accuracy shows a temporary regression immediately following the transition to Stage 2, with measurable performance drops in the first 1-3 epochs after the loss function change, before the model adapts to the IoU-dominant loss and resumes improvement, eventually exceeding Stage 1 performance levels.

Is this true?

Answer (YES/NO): YES